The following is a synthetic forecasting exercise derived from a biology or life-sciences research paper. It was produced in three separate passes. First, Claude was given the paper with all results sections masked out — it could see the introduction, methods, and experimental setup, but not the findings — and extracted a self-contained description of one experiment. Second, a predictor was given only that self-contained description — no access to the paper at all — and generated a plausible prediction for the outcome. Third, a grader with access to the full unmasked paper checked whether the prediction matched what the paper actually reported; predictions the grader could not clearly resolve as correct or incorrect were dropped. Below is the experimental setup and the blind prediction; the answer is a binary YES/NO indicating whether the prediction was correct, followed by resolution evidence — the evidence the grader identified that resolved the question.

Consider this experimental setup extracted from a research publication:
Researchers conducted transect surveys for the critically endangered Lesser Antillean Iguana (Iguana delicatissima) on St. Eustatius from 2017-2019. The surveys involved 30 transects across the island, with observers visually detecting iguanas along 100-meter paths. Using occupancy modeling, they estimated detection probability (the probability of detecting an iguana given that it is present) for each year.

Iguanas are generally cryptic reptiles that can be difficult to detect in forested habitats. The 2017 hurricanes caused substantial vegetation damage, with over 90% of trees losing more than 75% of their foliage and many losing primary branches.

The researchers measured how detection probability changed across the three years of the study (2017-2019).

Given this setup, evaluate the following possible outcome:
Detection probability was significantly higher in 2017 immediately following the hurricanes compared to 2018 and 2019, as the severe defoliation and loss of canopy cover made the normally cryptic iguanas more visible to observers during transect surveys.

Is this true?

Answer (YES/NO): NO